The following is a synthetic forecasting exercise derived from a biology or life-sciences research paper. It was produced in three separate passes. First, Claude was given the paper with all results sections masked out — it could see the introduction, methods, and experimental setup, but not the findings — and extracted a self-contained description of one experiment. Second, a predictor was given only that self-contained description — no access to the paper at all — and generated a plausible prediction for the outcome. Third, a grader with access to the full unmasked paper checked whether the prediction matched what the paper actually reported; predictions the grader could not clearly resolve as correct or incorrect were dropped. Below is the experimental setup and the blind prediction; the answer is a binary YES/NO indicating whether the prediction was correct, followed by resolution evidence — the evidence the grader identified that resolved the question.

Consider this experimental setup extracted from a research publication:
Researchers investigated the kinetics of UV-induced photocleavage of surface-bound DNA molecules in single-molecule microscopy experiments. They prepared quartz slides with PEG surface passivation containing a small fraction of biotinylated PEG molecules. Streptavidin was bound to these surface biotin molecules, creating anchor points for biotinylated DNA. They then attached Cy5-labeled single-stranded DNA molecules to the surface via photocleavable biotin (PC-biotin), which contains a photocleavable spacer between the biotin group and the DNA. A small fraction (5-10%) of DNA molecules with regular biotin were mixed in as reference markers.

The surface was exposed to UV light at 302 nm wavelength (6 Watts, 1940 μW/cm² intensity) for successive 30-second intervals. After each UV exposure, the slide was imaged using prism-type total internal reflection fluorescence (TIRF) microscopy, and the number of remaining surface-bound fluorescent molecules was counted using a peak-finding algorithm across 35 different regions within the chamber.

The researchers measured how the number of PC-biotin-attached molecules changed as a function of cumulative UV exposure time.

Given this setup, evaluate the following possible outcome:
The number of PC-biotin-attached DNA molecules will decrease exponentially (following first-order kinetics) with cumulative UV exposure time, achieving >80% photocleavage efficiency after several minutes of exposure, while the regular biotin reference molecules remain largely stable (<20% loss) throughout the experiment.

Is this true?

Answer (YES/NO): YES